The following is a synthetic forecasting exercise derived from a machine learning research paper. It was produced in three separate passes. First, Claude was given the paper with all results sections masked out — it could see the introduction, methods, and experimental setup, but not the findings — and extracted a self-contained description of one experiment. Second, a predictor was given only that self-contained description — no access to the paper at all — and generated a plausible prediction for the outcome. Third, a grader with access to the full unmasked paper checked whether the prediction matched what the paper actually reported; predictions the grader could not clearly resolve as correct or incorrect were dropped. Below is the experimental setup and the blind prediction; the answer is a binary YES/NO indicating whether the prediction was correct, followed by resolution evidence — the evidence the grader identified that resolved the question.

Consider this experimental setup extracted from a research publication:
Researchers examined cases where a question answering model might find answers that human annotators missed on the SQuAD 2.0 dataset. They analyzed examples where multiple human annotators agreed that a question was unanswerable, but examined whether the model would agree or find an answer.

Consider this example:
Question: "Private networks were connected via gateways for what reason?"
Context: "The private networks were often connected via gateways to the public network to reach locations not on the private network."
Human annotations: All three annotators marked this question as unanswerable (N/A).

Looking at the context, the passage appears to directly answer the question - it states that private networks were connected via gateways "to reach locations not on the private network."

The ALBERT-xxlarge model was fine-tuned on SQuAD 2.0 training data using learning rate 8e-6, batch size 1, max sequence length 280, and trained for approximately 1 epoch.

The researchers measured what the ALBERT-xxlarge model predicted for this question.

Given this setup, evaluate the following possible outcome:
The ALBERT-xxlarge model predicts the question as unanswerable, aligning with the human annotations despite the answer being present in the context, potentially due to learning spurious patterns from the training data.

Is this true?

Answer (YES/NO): NO